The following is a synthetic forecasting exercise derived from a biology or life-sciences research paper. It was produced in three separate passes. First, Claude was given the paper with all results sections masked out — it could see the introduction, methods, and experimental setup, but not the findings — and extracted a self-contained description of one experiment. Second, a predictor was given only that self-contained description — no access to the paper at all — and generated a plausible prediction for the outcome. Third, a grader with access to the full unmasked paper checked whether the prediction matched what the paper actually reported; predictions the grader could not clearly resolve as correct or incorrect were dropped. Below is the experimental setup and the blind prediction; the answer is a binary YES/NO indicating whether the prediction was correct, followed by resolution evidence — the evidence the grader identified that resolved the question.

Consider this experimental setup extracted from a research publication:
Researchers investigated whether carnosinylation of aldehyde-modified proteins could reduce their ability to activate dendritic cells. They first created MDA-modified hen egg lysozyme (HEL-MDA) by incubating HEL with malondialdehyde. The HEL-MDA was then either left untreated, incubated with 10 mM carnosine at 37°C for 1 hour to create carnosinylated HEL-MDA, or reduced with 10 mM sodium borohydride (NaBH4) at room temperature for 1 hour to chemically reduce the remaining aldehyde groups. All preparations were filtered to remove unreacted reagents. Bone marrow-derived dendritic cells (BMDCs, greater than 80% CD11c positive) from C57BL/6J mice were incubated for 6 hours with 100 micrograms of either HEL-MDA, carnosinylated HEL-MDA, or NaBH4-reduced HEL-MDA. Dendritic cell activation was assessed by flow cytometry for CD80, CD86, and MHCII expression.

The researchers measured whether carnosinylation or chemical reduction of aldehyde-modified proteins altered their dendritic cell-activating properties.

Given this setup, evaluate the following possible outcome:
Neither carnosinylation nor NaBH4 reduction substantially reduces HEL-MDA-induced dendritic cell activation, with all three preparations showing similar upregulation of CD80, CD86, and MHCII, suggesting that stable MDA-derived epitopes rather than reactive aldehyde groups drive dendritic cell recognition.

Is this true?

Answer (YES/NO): NO